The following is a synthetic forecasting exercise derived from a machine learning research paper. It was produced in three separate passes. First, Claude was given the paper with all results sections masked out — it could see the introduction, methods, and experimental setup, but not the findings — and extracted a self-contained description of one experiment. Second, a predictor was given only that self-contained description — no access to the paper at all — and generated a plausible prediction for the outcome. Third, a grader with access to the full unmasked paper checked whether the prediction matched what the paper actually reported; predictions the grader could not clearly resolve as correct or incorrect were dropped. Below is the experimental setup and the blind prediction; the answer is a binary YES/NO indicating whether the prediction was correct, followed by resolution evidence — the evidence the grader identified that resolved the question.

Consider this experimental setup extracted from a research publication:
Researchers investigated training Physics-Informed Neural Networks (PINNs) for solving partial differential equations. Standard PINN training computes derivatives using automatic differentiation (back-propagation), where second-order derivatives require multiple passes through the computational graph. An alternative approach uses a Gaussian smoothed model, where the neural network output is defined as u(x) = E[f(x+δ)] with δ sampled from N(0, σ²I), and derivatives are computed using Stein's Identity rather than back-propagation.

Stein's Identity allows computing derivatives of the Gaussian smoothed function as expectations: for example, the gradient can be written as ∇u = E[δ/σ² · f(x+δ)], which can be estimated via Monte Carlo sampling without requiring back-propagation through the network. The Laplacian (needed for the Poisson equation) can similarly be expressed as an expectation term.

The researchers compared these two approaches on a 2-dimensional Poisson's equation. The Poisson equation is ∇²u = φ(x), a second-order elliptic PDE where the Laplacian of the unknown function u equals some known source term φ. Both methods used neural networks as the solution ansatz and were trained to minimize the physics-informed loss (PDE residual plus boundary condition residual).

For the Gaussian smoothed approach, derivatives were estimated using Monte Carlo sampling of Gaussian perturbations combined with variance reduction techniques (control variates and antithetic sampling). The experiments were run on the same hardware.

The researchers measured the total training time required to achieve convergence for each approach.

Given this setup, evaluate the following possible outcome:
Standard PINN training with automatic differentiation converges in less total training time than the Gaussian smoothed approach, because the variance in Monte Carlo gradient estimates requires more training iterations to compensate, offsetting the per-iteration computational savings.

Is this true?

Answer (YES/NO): NO